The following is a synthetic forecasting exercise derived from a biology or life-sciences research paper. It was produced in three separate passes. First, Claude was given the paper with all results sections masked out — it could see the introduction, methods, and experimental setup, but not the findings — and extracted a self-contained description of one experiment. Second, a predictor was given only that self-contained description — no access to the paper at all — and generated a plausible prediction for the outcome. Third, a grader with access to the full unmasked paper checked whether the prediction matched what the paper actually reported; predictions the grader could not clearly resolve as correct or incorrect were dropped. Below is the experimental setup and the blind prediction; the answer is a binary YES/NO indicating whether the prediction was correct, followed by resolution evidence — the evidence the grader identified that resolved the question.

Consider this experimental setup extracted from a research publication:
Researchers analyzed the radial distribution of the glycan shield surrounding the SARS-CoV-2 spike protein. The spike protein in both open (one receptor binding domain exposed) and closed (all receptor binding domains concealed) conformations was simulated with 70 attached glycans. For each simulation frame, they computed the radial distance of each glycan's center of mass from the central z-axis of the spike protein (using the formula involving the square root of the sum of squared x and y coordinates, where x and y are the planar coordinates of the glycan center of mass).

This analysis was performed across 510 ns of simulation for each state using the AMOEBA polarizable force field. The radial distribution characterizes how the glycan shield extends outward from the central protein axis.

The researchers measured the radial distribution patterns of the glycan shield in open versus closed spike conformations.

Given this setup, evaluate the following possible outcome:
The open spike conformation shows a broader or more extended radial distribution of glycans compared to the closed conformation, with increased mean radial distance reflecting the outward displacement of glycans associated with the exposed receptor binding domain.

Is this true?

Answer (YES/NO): YES